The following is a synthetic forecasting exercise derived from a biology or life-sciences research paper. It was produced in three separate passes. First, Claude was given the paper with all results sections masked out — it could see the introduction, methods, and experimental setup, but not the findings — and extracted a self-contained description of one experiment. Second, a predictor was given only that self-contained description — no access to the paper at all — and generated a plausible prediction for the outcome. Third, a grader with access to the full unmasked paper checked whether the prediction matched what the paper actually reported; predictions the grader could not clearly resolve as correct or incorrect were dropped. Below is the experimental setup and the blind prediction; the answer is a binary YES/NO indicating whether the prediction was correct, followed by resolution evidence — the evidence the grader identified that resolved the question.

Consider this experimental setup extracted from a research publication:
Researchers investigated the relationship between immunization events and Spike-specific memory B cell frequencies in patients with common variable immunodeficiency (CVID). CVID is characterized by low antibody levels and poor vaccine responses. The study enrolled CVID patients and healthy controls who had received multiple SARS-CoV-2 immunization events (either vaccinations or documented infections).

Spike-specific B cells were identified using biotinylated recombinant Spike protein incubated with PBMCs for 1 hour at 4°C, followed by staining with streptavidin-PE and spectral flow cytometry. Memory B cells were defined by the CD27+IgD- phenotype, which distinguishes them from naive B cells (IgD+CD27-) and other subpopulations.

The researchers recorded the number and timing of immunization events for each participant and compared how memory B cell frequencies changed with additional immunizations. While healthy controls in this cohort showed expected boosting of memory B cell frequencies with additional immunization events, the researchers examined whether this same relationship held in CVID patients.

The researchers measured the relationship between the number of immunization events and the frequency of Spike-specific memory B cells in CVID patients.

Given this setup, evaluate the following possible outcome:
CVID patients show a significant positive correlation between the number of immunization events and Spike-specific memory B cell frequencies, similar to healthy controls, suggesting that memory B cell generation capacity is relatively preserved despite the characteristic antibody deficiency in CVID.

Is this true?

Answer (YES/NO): NO